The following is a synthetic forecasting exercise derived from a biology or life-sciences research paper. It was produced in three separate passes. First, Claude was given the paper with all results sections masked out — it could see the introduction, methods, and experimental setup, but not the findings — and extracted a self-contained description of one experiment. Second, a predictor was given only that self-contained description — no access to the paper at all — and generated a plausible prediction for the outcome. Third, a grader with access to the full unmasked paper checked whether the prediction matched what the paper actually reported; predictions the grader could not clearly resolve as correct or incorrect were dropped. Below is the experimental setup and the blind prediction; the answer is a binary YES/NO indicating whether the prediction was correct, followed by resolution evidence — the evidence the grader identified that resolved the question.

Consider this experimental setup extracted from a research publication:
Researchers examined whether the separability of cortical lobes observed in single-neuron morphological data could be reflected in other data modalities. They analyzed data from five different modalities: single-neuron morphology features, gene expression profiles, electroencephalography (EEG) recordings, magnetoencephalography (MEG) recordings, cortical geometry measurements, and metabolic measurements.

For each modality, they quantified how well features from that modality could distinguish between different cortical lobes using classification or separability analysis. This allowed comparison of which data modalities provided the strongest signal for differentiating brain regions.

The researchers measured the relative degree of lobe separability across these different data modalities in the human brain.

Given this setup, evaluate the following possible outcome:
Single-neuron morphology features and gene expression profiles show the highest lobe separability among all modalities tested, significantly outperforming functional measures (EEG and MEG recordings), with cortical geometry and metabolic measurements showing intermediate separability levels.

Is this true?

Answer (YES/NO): NO